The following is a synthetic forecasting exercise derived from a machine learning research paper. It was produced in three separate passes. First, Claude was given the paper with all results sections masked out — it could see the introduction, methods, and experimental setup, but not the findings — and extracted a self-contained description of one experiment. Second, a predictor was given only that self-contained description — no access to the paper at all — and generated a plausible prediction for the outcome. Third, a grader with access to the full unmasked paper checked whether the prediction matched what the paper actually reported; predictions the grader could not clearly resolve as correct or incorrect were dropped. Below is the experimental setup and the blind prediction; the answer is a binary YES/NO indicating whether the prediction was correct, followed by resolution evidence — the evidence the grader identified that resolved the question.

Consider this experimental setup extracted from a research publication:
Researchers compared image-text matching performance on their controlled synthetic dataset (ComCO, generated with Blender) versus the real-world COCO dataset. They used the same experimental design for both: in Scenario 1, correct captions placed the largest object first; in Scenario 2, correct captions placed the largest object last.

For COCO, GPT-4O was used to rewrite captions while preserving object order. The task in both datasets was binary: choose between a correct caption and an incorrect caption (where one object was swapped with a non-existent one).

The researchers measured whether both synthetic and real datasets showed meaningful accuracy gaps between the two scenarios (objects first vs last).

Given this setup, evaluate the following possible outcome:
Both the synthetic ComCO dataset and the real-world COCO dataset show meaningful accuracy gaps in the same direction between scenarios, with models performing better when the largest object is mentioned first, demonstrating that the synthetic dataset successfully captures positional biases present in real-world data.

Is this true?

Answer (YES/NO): YES